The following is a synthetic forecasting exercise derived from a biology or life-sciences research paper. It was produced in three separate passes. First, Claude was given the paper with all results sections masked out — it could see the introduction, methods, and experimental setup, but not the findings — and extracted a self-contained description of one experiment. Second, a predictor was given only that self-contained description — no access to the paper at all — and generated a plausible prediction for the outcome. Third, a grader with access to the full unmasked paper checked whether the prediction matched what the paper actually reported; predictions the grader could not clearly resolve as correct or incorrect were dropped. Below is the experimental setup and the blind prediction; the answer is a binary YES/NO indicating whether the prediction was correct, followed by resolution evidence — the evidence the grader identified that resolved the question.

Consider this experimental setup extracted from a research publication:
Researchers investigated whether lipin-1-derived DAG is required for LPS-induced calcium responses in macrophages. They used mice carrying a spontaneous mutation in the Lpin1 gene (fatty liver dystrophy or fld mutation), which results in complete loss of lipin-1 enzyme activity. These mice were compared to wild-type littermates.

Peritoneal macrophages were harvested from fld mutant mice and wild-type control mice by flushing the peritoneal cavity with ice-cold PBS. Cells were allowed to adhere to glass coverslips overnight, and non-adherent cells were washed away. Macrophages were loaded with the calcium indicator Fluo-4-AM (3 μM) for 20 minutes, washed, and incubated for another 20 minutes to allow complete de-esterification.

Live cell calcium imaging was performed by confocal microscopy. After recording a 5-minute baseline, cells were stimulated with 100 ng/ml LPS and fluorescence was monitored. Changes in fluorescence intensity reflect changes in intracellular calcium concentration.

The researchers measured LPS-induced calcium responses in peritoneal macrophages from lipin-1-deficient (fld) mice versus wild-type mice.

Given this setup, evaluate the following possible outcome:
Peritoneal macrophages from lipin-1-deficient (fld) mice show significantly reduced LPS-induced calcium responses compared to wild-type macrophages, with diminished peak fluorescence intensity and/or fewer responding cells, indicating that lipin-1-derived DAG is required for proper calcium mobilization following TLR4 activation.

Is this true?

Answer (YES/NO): YES